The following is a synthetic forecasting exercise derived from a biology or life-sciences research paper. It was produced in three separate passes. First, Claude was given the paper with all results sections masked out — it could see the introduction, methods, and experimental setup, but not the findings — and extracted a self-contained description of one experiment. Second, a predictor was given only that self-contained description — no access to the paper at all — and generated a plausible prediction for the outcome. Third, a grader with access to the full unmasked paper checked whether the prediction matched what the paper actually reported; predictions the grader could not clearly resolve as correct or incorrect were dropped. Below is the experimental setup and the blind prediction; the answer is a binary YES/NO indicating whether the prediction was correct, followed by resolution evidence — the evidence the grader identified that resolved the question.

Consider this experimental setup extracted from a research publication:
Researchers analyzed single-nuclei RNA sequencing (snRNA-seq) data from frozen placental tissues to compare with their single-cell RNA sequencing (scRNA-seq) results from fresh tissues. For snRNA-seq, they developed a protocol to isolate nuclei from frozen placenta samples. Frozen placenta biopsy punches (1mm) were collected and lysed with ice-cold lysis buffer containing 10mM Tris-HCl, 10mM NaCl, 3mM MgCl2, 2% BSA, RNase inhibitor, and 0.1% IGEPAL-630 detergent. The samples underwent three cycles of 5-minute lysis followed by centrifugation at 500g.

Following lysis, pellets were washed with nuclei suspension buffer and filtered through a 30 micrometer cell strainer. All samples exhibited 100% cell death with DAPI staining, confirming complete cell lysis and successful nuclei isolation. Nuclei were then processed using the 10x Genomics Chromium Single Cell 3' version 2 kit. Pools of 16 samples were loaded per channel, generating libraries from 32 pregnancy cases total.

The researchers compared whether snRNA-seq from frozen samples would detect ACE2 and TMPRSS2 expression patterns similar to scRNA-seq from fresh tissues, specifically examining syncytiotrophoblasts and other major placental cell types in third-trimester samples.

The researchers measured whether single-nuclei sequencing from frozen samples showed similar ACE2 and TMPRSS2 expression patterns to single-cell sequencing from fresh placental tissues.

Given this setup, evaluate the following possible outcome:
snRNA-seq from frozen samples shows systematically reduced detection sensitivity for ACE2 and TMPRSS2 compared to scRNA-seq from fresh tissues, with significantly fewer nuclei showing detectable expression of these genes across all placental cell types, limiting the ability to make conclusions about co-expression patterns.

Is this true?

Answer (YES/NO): NO